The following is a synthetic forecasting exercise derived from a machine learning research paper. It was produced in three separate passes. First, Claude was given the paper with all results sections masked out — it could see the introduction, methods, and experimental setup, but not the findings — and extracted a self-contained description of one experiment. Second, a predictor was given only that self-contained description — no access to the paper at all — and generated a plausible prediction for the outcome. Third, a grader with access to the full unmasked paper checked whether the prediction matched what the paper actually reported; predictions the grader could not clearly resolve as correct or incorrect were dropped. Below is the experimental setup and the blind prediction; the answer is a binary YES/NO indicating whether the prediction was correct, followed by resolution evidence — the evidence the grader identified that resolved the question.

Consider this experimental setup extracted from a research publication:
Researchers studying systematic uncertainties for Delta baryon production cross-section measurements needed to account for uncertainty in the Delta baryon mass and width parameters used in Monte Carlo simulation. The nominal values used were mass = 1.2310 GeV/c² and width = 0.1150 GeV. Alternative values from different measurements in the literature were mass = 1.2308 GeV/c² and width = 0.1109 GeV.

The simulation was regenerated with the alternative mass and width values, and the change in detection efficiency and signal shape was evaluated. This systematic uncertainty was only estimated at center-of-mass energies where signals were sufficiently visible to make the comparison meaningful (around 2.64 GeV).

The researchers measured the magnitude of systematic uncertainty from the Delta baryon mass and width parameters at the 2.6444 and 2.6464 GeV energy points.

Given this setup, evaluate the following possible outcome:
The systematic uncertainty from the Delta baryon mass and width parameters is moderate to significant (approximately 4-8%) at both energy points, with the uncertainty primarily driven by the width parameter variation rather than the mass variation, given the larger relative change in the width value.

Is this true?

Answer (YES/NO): NO